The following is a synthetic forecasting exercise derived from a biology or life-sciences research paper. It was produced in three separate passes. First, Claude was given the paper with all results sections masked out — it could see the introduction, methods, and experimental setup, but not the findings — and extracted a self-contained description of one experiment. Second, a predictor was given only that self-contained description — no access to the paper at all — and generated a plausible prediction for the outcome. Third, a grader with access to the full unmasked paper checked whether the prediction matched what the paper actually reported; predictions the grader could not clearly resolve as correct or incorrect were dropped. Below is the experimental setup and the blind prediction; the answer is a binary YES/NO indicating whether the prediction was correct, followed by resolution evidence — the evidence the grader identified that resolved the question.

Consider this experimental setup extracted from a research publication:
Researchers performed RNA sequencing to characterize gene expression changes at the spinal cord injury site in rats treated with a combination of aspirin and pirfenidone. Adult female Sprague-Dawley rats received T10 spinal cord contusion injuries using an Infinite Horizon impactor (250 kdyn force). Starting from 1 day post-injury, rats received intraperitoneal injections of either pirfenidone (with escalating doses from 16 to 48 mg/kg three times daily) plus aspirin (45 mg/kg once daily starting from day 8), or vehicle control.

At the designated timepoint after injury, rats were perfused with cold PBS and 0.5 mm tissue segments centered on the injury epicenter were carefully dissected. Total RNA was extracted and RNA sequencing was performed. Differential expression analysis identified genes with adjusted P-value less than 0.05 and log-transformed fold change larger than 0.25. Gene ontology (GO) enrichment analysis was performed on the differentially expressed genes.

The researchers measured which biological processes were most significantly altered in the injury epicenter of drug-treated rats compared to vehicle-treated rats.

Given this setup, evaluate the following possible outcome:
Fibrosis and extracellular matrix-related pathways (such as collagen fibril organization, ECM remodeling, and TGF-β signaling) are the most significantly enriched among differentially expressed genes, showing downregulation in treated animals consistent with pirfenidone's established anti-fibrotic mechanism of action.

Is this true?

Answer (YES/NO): YES